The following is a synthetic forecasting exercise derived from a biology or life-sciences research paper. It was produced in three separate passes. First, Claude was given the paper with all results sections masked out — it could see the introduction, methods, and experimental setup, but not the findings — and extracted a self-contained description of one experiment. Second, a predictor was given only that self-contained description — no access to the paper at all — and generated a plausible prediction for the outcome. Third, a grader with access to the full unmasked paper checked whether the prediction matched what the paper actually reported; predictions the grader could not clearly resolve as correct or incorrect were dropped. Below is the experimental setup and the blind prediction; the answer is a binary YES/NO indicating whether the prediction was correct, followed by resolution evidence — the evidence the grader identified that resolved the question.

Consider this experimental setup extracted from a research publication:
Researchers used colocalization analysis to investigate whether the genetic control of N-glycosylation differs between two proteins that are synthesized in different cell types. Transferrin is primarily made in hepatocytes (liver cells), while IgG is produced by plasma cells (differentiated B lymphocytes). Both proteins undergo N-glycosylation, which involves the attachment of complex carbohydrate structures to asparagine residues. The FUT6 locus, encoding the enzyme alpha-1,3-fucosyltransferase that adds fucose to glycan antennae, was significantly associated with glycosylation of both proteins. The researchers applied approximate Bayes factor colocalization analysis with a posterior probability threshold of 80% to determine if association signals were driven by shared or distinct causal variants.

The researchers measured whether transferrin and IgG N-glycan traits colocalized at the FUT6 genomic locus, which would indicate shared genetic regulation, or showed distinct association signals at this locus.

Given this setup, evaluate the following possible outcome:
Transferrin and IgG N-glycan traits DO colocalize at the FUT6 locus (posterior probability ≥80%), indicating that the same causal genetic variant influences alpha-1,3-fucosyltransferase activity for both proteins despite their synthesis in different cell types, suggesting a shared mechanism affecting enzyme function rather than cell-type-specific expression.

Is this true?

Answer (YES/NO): NO